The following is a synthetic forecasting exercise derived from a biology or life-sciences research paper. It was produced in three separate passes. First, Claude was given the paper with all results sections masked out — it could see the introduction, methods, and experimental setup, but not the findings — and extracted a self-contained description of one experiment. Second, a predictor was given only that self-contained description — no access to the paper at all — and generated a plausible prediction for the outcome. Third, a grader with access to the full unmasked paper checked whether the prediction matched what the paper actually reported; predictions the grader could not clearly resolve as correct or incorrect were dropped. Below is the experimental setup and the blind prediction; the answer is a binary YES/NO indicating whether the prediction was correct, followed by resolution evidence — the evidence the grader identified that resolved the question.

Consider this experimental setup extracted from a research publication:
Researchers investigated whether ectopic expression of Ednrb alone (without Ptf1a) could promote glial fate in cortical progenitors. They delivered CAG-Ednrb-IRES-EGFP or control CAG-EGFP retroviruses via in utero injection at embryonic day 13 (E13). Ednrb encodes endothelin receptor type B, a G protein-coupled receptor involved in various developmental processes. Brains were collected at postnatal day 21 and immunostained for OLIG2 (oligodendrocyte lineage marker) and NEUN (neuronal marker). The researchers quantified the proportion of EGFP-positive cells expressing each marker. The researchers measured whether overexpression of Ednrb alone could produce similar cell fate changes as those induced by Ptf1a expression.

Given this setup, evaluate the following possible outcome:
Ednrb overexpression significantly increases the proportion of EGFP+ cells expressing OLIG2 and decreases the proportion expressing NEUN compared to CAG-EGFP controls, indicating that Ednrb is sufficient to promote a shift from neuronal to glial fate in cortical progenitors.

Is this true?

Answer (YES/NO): YES